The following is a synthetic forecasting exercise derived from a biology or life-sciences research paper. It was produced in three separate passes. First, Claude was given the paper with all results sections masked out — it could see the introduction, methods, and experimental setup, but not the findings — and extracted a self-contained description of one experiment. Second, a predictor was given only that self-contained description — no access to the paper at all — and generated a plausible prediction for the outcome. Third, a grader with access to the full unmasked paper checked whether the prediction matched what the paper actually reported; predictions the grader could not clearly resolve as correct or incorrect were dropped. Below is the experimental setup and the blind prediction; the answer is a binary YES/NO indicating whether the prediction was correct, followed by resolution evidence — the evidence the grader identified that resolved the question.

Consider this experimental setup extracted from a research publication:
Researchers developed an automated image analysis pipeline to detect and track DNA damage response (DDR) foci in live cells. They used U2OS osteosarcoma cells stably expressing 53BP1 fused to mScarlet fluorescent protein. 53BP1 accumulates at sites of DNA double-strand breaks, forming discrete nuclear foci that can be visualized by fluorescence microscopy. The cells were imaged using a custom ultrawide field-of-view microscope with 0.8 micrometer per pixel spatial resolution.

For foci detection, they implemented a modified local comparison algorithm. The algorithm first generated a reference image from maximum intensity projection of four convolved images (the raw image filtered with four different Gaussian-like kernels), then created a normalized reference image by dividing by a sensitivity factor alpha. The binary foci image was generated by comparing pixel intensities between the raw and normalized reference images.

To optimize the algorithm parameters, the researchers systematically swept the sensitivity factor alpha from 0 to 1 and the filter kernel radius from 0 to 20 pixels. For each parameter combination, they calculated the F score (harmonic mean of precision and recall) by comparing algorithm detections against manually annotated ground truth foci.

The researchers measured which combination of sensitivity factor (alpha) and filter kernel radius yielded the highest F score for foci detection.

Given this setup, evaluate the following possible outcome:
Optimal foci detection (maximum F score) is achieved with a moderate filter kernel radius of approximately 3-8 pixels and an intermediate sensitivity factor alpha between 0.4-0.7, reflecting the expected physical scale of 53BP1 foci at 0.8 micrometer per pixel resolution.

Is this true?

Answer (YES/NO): NO